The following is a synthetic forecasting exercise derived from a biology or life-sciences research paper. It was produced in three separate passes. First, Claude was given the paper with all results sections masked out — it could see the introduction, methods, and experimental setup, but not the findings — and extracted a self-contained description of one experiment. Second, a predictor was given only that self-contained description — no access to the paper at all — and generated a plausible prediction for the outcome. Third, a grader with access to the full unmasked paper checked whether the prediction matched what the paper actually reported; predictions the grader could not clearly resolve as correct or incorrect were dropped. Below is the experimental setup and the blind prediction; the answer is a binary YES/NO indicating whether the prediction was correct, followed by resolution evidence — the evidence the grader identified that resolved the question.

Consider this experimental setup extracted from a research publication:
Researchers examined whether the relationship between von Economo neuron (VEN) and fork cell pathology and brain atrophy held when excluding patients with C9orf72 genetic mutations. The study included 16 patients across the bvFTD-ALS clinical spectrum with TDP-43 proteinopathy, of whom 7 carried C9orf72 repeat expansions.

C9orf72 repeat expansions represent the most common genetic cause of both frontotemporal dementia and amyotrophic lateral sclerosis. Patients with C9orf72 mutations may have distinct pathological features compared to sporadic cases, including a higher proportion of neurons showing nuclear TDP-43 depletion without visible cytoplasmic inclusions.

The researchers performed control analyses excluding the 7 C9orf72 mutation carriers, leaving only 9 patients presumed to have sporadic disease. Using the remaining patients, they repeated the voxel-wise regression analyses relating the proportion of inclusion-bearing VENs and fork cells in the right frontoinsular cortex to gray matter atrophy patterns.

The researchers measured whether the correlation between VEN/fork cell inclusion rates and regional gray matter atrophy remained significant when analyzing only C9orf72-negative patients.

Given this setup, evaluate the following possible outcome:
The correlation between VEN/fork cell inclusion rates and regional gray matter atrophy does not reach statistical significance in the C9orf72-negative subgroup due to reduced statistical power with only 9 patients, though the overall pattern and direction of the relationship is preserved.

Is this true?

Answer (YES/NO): NO